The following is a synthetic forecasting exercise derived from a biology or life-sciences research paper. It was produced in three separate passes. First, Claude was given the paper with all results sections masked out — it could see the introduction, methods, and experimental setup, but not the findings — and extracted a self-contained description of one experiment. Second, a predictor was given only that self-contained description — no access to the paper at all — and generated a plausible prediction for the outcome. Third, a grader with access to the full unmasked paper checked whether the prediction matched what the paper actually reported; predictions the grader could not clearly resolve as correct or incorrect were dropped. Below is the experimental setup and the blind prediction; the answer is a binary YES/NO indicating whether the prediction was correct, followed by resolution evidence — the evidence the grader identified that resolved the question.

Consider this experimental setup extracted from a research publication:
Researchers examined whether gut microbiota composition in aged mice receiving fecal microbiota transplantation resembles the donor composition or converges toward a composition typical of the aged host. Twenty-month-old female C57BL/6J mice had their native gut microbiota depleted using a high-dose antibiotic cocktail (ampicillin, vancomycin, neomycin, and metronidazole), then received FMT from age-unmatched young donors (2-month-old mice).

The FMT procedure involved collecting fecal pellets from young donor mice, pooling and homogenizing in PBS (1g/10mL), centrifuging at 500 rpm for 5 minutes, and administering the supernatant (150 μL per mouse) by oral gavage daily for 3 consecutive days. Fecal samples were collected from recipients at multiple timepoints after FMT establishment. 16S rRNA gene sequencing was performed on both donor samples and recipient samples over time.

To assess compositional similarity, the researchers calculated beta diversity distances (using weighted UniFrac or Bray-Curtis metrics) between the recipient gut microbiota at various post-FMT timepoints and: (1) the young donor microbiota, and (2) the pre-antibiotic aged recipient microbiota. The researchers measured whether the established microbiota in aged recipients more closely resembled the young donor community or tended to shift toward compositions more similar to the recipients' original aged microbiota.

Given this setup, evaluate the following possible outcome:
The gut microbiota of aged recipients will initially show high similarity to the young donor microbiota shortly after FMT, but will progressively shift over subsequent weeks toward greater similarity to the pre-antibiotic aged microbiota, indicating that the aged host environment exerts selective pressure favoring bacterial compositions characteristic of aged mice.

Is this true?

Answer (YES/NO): NO